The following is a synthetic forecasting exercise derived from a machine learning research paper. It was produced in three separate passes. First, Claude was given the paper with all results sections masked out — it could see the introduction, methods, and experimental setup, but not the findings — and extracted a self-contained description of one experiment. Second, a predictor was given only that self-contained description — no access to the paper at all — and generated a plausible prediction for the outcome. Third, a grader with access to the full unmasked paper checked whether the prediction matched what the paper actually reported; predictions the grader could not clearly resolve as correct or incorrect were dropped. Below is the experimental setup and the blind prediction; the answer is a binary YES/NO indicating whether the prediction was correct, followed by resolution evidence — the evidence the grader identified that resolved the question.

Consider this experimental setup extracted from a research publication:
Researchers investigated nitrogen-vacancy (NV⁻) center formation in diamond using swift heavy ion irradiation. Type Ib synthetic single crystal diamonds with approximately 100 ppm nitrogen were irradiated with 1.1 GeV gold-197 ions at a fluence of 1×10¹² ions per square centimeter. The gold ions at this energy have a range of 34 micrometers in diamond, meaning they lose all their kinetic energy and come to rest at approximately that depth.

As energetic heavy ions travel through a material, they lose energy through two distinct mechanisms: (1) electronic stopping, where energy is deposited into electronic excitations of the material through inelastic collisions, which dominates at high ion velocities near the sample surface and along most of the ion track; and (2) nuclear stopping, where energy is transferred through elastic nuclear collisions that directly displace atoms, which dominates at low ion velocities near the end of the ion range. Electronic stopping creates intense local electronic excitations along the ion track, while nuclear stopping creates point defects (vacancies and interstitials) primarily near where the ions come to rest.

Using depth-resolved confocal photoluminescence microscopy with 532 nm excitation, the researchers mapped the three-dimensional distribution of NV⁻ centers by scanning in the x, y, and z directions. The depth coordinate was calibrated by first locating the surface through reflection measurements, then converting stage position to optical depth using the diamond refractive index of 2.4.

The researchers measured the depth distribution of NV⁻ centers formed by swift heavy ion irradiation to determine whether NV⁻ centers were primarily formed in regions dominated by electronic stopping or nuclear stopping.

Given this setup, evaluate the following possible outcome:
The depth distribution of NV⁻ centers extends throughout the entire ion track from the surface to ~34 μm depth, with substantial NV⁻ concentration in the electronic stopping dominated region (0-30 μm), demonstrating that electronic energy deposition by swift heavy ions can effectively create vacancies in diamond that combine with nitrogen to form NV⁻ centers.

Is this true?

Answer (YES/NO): NO